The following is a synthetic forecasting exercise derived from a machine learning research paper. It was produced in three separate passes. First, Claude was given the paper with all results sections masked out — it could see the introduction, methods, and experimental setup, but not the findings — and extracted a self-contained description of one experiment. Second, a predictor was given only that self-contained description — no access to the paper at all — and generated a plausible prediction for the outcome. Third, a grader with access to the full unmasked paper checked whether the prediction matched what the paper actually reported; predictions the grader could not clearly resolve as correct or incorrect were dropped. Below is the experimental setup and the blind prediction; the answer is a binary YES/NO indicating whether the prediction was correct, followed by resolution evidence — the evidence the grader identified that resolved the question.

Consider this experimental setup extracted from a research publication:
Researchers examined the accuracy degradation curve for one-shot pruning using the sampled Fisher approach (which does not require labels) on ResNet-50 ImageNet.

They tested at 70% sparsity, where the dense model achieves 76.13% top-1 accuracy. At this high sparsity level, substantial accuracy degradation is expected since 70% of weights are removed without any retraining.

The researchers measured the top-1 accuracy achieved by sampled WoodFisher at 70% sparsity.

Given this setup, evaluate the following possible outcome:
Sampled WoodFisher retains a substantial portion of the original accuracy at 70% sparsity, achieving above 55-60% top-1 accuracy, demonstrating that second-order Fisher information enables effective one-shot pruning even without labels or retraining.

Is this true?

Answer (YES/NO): NO